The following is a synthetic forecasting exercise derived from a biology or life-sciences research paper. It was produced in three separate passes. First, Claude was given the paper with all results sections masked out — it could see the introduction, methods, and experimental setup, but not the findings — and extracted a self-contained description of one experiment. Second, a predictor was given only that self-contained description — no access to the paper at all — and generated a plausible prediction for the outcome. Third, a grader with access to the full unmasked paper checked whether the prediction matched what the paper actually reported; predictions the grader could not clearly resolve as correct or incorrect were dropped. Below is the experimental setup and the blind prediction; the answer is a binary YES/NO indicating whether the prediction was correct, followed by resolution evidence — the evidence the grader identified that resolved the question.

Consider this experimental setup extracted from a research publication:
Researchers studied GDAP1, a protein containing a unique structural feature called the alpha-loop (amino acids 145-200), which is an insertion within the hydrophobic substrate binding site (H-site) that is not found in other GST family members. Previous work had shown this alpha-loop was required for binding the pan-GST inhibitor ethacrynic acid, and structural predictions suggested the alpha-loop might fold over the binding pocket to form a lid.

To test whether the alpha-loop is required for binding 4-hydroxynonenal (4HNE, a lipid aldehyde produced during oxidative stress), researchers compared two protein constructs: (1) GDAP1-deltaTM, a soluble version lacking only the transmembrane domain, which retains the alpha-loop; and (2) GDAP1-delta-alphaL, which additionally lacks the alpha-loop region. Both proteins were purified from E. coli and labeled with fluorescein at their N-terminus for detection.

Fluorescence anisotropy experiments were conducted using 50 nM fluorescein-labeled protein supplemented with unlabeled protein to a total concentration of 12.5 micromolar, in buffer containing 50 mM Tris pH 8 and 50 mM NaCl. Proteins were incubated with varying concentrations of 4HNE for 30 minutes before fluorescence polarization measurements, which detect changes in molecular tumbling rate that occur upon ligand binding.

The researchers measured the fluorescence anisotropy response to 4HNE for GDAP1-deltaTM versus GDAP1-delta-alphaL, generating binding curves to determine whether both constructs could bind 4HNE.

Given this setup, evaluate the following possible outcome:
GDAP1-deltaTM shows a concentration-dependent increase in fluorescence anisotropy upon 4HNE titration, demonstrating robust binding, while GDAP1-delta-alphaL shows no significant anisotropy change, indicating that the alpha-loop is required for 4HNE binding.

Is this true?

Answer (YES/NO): YES